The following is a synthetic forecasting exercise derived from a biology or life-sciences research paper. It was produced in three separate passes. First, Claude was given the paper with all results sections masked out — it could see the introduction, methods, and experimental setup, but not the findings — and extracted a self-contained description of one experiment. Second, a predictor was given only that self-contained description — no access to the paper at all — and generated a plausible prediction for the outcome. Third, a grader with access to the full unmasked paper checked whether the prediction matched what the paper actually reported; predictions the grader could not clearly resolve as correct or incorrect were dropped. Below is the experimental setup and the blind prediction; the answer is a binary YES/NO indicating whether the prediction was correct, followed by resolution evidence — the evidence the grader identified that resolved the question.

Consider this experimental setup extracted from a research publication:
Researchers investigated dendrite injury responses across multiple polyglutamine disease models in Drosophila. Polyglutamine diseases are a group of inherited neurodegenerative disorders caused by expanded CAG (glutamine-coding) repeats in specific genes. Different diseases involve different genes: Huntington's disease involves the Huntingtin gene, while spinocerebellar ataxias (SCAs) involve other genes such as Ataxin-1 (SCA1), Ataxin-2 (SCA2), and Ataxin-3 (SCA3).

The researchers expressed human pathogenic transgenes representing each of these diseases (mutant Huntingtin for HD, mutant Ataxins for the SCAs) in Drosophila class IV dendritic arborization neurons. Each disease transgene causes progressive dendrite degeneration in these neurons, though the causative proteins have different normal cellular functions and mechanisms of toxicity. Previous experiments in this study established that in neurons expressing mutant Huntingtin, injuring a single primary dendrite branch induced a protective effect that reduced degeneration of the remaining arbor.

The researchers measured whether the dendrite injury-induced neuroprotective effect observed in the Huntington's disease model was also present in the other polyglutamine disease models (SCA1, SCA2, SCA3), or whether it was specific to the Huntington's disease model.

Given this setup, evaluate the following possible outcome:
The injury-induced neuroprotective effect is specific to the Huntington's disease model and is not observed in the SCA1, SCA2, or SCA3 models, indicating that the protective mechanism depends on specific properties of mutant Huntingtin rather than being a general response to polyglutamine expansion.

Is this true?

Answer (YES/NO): NO